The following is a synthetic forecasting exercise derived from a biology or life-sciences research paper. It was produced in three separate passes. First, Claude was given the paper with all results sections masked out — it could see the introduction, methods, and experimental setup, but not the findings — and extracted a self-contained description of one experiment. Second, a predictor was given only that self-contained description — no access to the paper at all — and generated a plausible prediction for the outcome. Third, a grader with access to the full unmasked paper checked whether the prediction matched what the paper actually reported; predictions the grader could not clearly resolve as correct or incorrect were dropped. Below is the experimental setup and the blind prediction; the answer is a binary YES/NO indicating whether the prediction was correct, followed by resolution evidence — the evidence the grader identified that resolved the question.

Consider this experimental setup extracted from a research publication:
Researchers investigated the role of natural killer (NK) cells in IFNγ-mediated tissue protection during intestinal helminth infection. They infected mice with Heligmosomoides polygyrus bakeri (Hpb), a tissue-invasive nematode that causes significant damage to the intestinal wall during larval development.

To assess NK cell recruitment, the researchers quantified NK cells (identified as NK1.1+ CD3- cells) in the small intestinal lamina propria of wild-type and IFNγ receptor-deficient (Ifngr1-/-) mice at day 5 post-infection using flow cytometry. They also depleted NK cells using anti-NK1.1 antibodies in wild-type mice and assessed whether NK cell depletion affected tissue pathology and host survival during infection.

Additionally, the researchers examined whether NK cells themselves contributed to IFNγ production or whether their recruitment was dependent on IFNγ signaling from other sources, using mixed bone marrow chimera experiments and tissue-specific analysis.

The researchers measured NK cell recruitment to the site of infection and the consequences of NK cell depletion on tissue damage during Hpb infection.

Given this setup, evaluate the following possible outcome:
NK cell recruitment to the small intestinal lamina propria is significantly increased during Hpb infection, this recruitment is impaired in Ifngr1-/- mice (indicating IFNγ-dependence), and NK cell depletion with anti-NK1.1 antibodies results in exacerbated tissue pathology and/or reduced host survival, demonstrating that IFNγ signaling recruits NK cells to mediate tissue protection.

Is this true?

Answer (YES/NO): NO